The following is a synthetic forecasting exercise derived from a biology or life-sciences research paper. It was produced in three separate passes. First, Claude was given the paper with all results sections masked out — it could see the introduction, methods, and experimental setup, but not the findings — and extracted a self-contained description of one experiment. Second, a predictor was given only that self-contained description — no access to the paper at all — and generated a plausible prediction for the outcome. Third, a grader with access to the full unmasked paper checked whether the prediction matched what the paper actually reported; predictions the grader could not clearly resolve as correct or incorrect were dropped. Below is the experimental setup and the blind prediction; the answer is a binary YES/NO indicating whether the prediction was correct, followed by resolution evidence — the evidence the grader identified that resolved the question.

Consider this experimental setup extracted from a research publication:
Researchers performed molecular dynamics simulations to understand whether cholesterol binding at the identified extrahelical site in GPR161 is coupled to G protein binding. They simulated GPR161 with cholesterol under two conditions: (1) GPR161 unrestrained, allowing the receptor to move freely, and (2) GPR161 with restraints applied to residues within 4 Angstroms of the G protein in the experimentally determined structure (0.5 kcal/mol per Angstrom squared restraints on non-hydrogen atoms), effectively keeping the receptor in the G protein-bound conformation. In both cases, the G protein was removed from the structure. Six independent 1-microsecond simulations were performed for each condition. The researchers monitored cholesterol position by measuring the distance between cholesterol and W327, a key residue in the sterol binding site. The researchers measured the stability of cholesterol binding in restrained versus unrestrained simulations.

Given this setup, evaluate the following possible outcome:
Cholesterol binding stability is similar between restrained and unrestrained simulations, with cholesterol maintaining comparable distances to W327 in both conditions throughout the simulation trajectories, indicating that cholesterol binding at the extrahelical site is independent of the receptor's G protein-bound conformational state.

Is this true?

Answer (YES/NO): NO